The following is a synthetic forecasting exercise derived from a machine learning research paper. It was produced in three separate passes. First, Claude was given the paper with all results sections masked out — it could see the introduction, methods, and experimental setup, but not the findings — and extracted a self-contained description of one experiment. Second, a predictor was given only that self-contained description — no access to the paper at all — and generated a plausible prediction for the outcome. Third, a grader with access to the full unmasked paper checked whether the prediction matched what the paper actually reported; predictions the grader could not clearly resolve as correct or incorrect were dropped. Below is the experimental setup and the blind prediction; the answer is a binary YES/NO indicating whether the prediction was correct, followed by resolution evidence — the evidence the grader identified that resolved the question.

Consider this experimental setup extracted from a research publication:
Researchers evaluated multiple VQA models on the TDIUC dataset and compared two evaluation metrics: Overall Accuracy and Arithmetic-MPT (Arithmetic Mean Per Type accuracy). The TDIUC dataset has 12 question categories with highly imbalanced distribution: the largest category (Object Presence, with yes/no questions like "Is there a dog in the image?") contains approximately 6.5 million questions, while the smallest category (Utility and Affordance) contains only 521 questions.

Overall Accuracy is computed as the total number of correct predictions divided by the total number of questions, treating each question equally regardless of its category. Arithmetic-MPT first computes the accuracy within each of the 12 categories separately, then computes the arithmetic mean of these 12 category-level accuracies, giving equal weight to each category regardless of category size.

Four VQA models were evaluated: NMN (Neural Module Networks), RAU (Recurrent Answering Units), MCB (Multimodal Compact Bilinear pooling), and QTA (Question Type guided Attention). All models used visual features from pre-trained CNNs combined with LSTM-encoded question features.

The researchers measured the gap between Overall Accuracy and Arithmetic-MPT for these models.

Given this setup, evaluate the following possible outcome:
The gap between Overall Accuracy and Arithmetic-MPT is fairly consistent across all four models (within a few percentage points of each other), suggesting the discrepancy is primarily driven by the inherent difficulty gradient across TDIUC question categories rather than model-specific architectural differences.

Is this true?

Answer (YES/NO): YES